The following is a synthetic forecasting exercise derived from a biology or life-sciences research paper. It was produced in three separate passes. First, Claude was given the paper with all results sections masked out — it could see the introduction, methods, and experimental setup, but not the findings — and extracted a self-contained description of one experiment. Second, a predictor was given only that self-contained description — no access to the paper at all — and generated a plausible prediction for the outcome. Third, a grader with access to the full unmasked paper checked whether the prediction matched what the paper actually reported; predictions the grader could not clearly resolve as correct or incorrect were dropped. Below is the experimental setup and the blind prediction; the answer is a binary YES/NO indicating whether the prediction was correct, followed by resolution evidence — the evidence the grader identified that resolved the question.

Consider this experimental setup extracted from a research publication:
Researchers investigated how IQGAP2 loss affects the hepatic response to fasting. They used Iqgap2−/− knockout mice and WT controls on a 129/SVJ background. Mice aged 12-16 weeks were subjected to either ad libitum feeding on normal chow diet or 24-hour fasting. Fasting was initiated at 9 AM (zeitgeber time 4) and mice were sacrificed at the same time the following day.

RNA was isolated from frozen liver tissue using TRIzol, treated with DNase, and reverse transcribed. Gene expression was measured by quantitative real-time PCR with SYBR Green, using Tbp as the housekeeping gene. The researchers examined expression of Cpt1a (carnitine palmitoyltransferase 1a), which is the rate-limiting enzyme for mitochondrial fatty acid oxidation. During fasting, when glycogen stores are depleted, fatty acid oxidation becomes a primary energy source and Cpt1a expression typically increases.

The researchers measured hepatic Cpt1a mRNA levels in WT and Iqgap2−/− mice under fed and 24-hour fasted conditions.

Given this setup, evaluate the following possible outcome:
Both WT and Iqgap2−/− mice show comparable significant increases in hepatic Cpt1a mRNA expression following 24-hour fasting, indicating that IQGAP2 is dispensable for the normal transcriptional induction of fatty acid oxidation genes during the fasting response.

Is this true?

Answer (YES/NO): NO